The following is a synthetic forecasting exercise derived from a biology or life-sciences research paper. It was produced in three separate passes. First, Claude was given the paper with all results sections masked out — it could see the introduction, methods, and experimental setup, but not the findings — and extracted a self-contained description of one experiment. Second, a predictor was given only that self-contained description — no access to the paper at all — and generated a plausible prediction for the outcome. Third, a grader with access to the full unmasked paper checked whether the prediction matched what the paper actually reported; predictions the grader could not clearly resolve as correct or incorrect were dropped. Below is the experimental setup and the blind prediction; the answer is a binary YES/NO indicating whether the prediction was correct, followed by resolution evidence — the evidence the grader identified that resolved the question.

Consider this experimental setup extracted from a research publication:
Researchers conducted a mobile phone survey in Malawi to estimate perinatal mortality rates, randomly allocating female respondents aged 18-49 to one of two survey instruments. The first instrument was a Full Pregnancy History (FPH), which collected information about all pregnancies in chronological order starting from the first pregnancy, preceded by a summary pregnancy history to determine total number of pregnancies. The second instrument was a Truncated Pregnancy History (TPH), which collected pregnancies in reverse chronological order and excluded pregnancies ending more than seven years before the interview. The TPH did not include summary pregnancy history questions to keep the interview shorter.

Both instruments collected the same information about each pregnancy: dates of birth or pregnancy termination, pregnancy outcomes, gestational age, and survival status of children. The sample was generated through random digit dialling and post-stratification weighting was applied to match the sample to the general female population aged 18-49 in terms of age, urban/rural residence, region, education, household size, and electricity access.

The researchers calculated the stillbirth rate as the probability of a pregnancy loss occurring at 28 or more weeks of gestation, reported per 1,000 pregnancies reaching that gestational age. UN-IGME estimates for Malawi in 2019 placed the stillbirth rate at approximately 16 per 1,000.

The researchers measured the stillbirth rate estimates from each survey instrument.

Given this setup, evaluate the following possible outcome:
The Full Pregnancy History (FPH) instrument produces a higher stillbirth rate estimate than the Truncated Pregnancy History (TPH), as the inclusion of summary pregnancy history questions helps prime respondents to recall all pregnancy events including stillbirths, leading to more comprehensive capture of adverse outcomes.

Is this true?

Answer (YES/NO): NO